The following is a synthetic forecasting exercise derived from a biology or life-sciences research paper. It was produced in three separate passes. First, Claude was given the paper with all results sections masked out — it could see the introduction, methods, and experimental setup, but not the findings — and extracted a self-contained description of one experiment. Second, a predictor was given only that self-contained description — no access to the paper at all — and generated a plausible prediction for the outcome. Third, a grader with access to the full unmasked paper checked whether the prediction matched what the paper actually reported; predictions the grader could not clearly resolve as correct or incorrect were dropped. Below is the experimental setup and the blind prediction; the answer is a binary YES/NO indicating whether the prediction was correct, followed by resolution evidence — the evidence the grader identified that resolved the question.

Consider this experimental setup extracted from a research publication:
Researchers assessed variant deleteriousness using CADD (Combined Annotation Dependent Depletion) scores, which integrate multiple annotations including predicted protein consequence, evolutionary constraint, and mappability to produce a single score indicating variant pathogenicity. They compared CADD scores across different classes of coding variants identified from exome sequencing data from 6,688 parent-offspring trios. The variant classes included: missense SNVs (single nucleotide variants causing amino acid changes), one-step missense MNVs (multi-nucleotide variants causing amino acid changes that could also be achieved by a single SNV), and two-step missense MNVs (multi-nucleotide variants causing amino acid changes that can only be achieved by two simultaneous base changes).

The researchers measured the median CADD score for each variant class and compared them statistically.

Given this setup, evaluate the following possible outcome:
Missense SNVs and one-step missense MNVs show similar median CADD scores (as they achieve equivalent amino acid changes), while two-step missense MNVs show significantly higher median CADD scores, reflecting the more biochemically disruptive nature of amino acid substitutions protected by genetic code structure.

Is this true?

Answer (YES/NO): YES